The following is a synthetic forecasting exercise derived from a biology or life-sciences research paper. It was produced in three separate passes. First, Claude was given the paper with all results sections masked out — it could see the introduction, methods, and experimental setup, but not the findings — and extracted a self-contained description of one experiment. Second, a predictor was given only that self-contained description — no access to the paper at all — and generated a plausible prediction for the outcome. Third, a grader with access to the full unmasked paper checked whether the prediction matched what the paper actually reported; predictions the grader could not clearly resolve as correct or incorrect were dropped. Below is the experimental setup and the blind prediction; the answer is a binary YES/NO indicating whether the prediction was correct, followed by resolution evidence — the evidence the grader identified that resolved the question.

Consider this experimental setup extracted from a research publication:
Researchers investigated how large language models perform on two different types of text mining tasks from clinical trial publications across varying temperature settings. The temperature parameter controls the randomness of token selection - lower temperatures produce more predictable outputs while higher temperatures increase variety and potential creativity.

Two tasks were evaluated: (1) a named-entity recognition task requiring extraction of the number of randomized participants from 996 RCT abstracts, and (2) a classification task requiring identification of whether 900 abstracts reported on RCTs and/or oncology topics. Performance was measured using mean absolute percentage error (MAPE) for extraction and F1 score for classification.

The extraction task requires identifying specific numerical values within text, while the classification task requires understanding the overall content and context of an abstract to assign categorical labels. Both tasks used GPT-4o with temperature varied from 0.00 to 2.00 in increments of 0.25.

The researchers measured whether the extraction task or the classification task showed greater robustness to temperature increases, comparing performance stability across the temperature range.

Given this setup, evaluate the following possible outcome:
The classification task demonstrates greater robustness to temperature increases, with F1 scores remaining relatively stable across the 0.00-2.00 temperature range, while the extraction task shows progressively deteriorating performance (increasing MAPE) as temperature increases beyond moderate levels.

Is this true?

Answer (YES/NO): NO